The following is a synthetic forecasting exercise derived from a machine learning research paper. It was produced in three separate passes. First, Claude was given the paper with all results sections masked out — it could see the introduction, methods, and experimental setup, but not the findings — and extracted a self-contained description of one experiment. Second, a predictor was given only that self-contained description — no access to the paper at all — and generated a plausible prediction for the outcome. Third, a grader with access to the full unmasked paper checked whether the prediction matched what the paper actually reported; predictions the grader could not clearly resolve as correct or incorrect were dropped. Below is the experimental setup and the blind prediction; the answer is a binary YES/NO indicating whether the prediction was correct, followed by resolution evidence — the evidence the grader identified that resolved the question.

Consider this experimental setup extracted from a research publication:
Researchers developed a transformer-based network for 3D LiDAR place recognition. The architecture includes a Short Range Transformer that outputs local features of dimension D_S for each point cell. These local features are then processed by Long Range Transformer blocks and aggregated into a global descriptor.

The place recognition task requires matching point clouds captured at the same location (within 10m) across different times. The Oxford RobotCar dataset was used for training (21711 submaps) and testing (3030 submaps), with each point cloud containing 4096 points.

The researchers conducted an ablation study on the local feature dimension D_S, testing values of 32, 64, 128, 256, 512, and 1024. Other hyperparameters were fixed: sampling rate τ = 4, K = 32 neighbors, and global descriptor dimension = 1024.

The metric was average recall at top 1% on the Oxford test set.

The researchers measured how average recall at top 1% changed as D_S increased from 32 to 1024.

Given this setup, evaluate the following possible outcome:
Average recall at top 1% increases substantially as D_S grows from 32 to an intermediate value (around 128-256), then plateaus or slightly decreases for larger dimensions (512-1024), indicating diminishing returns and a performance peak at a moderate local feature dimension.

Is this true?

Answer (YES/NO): NO